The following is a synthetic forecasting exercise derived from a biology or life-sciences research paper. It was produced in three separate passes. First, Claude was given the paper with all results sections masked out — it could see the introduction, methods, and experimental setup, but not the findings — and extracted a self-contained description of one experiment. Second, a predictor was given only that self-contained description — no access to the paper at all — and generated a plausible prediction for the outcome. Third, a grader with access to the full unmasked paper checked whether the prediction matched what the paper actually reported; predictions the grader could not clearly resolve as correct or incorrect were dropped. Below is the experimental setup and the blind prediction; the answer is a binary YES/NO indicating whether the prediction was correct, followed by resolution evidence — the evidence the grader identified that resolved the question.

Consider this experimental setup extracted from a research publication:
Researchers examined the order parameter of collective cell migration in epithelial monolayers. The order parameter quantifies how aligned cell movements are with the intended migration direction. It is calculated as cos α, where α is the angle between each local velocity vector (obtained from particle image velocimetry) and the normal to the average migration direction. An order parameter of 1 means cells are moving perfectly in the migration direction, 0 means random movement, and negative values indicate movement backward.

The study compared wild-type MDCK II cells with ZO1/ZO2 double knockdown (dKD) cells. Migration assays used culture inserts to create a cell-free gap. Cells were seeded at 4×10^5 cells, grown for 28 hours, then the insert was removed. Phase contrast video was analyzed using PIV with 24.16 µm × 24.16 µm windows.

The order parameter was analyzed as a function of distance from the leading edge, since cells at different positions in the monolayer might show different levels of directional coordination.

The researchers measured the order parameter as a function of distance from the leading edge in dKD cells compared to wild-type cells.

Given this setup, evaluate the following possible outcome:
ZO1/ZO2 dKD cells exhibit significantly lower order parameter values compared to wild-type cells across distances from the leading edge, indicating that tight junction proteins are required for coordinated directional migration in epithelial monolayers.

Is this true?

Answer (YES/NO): YES